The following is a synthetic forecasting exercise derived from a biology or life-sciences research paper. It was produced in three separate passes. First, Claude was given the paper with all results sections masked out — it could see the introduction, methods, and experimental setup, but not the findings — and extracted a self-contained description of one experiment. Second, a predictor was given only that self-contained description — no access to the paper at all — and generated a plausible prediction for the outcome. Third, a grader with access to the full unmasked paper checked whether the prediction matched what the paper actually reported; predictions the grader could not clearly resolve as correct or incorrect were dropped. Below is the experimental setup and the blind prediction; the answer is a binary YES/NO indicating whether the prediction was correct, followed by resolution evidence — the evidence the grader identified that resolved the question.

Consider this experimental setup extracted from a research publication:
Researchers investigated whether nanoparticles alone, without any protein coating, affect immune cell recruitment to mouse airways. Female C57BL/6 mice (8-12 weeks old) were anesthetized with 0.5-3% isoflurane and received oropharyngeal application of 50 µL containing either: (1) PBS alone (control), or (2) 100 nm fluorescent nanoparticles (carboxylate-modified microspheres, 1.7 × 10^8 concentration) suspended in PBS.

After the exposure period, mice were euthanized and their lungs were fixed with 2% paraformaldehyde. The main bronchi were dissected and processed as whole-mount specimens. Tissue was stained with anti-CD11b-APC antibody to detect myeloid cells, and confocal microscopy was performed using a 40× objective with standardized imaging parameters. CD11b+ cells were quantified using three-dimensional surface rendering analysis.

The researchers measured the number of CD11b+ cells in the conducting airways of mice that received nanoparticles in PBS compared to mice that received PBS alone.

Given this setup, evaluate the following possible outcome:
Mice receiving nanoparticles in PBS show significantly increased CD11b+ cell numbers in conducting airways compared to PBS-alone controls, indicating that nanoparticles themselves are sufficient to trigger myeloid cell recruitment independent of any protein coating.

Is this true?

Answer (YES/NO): NO